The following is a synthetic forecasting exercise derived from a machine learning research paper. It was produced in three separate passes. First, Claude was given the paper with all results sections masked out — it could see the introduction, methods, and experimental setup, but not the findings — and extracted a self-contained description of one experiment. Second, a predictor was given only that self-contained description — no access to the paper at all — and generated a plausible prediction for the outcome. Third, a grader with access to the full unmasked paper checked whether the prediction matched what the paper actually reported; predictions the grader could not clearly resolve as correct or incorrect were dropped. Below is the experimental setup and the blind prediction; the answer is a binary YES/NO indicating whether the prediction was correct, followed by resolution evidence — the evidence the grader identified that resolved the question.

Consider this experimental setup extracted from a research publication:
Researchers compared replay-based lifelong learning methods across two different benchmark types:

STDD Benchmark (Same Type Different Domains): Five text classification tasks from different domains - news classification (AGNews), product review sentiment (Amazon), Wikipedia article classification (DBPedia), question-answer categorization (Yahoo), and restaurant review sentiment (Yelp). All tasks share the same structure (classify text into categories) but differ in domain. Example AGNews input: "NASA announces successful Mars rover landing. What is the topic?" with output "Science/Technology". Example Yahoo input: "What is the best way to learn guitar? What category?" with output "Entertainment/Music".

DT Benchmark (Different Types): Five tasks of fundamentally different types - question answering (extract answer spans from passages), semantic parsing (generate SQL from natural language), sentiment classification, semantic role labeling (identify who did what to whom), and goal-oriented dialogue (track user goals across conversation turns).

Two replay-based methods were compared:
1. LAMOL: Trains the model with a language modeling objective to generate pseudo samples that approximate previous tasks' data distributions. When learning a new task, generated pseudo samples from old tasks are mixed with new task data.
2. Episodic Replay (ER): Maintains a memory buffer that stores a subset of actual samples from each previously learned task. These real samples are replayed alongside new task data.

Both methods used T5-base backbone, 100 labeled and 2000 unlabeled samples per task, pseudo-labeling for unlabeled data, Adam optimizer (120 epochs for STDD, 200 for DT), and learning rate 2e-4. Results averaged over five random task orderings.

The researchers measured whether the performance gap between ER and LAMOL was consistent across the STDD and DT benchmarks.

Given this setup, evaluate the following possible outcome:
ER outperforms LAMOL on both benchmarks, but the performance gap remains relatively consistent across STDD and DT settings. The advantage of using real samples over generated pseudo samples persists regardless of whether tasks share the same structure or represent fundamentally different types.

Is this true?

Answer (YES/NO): NO